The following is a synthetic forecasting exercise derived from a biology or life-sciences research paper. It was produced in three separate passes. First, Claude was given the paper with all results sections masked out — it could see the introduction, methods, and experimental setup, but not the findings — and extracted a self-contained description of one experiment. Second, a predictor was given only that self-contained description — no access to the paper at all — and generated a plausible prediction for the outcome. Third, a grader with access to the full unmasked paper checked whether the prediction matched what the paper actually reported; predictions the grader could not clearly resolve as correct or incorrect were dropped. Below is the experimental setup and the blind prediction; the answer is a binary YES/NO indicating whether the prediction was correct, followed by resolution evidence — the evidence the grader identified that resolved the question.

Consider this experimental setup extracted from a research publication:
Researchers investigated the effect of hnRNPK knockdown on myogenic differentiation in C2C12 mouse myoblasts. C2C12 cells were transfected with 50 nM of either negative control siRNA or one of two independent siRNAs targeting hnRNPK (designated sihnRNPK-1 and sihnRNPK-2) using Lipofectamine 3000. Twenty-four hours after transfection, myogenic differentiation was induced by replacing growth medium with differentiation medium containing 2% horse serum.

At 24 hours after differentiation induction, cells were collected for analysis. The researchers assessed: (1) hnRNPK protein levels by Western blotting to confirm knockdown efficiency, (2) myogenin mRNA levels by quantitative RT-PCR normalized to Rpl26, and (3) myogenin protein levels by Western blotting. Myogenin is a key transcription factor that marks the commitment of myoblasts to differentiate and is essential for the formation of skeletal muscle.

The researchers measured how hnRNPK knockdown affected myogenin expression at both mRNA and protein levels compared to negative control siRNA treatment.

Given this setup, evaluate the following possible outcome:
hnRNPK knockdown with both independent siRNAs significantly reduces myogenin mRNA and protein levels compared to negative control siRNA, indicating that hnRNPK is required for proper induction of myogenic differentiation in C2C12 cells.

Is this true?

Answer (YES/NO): NO